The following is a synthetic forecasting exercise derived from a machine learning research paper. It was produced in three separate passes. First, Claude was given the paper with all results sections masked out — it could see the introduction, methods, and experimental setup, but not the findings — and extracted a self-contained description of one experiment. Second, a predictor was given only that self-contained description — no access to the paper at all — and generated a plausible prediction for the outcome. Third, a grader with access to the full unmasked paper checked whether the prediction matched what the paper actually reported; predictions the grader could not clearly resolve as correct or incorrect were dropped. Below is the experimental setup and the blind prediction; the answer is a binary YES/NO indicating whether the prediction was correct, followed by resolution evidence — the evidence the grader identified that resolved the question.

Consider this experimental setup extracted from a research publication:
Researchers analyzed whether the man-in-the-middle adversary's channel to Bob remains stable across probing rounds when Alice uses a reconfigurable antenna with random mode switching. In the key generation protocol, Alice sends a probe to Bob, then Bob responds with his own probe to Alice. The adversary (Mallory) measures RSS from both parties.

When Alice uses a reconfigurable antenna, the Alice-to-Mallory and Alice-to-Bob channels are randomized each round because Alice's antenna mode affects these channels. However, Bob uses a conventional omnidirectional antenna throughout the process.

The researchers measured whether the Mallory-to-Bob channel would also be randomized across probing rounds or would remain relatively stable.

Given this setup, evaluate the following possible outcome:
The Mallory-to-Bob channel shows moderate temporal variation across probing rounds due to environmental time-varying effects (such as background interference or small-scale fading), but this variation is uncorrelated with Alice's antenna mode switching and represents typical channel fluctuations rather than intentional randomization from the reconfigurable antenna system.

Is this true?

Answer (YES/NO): NO